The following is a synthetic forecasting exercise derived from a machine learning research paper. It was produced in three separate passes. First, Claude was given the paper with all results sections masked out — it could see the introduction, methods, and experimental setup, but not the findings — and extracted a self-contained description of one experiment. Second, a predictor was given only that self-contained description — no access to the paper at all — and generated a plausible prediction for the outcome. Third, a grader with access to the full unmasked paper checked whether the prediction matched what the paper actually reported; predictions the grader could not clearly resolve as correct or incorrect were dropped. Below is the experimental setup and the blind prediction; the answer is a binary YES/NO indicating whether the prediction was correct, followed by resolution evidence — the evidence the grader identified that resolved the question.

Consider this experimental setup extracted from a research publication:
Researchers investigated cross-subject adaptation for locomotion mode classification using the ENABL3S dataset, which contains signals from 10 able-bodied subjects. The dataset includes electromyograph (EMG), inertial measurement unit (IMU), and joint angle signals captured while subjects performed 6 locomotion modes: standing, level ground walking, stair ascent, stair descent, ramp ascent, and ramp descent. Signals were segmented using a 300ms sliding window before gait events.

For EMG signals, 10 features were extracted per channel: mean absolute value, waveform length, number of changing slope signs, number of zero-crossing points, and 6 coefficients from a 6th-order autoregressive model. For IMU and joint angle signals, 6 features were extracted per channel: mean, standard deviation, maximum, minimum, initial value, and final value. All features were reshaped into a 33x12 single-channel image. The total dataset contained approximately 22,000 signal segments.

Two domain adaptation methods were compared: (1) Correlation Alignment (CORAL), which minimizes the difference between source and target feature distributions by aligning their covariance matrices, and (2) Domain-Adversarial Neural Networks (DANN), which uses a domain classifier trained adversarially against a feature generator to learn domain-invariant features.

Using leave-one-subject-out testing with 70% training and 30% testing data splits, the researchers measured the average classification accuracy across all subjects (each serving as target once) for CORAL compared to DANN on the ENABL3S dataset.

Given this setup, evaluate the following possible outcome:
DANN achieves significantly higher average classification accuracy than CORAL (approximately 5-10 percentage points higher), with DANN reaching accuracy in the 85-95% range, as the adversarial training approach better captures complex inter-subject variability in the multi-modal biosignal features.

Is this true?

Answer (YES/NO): NO